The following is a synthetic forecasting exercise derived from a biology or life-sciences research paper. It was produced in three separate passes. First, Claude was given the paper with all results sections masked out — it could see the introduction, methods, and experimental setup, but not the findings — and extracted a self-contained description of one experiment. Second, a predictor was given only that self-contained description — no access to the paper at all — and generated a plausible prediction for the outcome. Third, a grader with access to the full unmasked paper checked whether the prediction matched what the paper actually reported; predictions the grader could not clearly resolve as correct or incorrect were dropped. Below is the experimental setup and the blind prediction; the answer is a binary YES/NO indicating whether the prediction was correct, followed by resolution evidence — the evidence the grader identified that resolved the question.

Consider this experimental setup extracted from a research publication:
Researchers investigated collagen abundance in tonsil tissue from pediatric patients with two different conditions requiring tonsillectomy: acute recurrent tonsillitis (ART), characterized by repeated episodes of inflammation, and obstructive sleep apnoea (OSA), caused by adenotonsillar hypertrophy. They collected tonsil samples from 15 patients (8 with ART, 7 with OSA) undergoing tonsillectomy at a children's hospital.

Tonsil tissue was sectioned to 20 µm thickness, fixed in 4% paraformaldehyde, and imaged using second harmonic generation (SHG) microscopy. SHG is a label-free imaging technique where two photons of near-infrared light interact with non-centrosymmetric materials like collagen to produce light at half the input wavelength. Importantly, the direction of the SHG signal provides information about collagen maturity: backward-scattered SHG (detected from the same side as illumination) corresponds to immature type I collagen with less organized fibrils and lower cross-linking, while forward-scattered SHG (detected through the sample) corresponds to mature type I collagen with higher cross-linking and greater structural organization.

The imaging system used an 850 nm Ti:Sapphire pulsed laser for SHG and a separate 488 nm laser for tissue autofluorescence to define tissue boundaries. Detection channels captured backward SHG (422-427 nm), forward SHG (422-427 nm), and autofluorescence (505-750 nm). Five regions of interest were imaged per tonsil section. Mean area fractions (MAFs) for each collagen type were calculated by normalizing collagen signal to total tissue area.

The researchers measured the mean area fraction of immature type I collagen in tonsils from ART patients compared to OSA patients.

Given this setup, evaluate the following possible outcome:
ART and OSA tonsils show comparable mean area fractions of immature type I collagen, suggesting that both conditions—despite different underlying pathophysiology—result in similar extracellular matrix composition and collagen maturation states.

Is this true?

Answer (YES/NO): NO